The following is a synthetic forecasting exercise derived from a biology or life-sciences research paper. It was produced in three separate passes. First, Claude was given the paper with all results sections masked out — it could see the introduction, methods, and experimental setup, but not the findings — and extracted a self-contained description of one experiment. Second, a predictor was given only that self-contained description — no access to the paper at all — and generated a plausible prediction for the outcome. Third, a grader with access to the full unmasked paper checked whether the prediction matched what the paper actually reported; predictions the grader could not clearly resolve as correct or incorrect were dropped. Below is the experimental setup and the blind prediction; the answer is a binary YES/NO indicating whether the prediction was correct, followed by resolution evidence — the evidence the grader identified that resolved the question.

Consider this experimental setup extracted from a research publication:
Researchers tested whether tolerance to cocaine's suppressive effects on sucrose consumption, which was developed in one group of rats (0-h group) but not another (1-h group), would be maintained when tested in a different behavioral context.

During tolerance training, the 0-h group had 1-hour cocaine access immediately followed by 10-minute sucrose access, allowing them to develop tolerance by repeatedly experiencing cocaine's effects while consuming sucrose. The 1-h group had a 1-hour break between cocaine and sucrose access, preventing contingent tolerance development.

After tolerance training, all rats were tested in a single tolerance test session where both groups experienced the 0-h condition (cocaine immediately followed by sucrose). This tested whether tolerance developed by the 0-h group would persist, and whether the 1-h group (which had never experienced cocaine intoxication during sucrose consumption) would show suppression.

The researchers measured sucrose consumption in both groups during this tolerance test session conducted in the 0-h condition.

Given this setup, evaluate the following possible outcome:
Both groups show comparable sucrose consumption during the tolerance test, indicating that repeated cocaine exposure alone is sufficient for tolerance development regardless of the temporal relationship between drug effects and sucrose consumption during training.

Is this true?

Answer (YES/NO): NO